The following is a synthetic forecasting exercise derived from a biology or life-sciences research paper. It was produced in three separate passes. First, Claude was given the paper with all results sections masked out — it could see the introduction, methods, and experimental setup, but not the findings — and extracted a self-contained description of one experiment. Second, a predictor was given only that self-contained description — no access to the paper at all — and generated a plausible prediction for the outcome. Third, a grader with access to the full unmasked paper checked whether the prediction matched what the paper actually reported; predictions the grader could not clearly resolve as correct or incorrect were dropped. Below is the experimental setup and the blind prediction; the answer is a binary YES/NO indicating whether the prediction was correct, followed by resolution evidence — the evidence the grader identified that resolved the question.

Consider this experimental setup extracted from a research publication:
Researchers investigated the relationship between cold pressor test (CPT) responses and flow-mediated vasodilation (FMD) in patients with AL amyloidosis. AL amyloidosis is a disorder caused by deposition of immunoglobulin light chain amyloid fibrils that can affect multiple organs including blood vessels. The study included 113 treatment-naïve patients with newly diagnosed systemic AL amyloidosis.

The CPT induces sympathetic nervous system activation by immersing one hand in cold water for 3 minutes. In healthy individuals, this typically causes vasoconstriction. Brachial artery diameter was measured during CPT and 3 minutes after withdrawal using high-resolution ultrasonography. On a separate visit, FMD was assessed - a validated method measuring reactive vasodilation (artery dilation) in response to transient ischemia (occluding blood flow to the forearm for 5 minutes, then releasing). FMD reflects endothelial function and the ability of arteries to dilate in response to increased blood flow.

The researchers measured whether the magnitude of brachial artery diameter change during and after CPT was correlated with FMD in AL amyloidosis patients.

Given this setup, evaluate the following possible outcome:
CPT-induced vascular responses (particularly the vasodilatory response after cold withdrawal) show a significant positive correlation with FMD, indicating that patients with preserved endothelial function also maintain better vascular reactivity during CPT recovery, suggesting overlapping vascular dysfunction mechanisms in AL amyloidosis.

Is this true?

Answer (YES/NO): YES